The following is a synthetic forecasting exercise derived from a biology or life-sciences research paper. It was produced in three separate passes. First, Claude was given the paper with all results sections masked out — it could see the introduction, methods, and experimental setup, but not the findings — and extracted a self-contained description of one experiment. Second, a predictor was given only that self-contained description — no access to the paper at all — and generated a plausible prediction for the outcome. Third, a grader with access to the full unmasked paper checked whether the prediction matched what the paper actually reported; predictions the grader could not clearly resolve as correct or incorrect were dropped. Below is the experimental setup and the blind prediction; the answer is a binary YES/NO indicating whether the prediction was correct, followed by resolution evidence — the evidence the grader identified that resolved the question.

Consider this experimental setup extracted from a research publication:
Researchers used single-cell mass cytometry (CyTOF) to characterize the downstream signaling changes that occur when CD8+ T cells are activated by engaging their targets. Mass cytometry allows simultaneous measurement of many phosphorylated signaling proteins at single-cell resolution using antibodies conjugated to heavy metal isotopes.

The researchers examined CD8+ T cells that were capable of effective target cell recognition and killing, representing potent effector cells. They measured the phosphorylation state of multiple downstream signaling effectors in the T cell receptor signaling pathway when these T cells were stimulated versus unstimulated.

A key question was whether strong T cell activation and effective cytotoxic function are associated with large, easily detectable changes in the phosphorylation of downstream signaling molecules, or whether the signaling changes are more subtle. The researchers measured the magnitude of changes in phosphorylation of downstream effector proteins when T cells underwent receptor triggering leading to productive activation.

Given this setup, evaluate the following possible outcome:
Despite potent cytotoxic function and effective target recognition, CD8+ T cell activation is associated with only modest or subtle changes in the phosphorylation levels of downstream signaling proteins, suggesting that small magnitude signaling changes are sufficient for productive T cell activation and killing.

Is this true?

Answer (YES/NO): YES